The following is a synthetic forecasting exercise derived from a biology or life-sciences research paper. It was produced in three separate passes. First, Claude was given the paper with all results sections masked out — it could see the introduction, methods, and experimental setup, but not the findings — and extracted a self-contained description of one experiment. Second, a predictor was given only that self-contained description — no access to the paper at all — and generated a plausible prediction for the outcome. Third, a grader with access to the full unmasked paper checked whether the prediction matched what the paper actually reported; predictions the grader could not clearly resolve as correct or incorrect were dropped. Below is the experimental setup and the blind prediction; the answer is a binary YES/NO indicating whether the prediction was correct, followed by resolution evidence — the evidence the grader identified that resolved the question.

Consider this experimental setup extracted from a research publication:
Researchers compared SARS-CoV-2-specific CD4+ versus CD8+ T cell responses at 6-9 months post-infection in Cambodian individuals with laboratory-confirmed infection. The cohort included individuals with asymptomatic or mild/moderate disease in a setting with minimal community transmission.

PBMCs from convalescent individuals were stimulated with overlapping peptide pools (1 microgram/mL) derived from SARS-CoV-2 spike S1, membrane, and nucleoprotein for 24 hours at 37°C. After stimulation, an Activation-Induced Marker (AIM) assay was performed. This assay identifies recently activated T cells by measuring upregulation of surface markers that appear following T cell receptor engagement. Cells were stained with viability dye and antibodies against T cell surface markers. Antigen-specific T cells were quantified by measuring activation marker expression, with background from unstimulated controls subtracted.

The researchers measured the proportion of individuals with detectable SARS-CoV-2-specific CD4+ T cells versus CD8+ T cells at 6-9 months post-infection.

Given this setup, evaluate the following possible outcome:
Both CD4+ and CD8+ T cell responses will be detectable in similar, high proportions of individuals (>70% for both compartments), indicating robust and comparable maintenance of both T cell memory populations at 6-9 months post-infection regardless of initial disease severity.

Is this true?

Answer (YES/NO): YES